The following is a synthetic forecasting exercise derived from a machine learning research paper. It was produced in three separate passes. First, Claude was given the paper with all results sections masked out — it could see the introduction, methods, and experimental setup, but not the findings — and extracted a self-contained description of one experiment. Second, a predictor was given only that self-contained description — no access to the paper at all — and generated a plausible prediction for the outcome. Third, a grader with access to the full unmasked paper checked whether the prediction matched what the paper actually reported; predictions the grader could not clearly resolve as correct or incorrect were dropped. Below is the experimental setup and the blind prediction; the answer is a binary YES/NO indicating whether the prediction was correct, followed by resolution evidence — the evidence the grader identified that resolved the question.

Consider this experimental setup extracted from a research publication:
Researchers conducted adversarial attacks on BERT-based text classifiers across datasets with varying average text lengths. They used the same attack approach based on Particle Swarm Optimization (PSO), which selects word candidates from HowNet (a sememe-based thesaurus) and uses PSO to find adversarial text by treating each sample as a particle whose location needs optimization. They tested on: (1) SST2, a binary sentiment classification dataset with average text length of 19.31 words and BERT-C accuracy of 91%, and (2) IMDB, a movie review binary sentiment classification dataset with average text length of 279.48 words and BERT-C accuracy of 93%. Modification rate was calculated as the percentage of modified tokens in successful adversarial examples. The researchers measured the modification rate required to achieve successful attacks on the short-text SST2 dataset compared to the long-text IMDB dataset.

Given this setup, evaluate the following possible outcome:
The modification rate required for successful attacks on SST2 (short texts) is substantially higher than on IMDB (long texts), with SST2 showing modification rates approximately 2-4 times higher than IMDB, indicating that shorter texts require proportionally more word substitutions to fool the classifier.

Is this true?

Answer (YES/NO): YES